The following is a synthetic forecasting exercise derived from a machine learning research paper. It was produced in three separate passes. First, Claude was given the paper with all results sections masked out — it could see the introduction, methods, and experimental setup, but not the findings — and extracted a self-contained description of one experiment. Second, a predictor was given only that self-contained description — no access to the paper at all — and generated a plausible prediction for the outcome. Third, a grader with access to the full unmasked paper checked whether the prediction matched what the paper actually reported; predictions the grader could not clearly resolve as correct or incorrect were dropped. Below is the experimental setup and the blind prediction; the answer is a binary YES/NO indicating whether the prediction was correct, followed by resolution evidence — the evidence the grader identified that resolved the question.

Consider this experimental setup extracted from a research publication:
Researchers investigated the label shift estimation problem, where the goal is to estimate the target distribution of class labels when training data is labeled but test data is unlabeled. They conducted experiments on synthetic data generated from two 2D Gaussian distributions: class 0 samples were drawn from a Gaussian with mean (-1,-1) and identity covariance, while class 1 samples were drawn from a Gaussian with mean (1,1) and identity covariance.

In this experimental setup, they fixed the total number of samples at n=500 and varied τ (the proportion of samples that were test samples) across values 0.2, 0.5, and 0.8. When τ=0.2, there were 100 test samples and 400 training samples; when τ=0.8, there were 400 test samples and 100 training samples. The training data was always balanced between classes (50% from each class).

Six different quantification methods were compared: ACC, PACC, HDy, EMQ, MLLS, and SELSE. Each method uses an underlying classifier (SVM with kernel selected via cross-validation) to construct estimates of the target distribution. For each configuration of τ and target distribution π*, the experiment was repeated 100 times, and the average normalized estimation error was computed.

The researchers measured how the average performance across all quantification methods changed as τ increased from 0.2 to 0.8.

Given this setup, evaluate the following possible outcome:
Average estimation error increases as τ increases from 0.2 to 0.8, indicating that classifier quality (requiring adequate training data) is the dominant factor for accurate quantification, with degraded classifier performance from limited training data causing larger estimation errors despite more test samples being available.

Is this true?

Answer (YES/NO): YES